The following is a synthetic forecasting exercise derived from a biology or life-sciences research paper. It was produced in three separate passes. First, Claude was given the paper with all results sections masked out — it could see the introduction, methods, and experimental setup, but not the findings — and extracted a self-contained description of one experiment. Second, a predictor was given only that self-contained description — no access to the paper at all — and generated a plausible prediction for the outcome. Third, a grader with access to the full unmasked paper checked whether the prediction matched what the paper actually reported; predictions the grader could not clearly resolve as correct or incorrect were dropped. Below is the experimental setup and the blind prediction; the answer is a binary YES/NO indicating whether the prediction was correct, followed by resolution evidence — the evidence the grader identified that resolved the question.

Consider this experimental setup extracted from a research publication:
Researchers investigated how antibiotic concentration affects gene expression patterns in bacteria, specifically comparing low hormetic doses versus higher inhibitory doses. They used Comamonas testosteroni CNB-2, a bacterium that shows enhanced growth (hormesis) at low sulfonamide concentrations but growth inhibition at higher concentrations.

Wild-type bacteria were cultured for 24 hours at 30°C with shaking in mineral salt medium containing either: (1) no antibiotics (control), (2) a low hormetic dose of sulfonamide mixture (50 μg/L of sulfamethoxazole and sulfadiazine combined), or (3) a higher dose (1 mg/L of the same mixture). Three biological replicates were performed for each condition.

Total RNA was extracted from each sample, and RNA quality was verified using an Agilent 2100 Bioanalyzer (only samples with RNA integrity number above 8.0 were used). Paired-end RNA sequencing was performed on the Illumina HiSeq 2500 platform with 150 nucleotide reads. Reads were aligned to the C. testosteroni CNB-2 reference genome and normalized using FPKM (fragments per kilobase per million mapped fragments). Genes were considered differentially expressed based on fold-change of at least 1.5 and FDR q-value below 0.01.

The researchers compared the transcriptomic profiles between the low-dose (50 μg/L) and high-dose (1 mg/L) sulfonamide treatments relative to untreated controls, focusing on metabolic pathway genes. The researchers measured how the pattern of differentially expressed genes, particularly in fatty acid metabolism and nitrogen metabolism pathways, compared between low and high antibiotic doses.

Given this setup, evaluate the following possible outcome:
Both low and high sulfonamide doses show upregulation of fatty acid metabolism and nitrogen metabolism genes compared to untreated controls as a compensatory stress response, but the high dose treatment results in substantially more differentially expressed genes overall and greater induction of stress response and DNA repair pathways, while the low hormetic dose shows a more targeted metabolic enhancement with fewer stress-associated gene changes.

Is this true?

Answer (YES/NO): NO